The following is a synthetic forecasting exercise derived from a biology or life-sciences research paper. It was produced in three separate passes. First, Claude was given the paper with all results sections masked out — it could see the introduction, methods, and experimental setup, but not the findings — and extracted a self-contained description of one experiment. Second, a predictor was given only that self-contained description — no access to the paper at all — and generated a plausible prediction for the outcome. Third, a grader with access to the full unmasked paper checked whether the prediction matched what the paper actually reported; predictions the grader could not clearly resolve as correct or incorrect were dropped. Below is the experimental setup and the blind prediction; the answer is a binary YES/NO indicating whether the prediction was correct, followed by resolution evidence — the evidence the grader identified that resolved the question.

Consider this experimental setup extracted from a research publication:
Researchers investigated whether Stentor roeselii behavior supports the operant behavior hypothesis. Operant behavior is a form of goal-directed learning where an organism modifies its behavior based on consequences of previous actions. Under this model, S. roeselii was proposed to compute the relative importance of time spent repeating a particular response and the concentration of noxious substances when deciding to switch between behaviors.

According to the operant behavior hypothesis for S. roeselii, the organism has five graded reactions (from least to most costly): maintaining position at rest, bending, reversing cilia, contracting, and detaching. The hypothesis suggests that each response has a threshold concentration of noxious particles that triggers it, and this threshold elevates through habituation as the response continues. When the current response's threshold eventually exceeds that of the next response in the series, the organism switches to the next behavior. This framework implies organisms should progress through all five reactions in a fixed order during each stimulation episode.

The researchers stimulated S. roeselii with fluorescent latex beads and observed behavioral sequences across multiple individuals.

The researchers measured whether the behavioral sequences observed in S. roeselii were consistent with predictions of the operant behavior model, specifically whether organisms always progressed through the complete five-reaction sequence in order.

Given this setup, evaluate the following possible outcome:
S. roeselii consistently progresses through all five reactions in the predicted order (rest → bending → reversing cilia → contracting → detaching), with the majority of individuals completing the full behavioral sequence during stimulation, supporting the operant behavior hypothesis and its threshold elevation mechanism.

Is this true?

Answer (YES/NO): NO